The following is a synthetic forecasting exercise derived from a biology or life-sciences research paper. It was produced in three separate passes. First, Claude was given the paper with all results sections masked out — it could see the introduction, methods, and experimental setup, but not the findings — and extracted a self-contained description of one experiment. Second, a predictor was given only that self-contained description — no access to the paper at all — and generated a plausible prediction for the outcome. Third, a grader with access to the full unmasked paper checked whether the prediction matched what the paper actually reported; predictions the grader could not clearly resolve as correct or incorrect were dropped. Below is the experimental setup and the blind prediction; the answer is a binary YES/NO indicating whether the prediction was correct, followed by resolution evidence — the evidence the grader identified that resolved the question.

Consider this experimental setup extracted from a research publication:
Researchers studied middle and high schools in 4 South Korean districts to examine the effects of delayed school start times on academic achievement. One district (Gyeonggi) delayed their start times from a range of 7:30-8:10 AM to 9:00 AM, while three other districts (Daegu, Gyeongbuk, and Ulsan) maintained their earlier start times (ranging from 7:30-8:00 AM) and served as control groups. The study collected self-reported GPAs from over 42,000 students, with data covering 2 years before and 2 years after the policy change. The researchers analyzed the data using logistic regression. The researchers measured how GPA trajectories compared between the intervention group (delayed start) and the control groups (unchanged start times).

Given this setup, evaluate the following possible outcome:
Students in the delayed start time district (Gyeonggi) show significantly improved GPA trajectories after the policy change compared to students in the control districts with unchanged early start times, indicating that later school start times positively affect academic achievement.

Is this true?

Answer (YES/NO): NO